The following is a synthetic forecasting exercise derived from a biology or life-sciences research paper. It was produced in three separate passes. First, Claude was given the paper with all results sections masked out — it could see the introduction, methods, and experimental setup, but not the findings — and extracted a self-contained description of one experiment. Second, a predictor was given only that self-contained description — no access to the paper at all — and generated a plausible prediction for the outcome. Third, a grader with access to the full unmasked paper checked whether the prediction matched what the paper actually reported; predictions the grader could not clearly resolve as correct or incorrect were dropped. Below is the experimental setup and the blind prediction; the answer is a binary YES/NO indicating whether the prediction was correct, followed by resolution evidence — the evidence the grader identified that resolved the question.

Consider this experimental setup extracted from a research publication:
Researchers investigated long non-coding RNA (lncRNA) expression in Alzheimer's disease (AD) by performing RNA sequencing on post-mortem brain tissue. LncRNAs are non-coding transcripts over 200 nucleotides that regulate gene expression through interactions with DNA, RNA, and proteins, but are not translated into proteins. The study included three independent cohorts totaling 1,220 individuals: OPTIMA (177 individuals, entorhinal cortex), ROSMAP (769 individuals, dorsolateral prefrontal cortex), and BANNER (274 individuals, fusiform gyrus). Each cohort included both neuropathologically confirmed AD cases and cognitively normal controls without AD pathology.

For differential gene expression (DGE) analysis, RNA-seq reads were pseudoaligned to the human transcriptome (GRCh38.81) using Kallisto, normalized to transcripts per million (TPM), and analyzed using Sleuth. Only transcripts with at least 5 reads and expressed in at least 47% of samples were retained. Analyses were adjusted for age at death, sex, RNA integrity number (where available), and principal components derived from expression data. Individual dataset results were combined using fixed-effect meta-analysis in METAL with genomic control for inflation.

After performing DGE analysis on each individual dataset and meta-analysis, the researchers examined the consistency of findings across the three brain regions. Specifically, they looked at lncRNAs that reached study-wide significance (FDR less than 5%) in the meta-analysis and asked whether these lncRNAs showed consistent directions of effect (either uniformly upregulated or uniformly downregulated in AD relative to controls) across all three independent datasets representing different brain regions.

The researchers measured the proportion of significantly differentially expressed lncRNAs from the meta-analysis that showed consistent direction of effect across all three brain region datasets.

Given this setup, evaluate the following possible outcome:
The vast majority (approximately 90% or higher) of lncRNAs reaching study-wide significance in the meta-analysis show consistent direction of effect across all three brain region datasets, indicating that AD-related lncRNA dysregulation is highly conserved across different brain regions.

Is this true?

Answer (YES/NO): NO